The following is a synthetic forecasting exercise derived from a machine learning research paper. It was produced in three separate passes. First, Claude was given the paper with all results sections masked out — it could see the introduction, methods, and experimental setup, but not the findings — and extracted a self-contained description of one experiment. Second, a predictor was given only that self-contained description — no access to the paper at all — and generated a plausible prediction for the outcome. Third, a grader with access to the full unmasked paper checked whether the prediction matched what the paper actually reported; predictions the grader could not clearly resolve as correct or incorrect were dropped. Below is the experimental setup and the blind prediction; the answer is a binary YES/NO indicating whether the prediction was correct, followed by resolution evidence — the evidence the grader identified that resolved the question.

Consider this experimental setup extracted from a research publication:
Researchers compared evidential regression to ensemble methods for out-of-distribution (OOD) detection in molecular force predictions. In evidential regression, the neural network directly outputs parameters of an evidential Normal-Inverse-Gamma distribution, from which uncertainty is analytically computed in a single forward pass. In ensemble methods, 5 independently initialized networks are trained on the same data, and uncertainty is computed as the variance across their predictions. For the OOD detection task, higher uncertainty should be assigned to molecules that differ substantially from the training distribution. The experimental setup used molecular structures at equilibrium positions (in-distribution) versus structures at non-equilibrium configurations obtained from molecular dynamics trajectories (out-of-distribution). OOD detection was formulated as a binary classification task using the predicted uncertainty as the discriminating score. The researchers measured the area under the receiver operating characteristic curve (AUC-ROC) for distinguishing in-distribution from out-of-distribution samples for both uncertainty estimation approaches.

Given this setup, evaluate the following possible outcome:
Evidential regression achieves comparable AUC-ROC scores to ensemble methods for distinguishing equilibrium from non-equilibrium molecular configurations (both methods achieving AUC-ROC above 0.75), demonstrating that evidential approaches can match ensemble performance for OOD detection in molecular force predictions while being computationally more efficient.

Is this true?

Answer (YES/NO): NO